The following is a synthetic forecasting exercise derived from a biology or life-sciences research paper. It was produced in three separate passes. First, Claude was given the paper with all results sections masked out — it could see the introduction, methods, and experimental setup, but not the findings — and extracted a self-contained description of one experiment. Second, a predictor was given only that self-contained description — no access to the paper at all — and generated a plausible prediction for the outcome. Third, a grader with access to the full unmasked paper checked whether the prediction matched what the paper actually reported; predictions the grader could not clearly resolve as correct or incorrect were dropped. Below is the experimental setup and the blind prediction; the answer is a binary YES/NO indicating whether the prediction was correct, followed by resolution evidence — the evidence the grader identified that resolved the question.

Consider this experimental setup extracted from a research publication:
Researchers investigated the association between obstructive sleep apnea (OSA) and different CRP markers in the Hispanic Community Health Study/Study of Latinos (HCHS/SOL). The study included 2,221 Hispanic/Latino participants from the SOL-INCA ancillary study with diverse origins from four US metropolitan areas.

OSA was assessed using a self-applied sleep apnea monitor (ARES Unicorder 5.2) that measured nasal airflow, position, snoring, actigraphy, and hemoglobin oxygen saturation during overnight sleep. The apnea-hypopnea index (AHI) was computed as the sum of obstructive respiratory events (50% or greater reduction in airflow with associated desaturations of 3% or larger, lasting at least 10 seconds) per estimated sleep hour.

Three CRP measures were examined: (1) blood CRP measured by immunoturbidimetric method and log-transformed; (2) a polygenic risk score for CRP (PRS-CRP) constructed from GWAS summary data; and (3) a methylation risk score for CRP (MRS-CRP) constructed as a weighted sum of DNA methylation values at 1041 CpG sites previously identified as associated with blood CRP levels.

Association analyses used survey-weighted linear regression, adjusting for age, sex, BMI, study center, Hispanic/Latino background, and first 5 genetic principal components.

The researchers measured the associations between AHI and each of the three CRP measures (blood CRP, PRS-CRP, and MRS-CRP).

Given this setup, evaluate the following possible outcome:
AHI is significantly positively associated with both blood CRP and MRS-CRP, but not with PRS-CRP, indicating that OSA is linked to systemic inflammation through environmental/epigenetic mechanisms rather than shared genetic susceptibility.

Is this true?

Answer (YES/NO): NO